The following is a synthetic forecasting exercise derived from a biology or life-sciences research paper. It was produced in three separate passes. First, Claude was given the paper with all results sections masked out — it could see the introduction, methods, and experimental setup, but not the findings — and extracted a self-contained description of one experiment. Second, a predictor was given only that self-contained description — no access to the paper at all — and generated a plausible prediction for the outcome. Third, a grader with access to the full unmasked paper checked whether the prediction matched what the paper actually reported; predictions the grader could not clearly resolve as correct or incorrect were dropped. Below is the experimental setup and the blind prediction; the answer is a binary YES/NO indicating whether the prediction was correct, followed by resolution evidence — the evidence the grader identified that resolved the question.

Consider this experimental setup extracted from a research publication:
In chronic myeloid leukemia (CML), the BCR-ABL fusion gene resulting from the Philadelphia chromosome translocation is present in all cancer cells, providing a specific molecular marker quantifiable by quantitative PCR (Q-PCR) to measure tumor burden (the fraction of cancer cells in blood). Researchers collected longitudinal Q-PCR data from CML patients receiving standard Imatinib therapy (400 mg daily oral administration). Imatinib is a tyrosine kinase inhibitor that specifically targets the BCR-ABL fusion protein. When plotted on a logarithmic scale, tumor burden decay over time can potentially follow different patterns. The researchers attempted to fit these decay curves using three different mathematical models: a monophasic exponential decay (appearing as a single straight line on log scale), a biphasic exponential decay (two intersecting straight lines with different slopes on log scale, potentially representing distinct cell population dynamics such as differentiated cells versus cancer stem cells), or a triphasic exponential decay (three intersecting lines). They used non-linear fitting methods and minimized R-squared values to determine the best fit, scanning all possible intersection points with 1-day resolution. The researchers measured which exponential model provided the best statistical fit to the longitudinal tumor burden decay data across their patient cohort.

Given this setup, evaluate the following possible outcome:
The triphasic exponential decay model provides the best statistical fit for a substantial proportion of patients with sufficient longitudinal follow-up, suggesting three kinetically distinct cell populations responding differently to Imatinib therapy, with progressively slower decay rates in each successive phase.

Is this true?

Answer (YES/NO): NO